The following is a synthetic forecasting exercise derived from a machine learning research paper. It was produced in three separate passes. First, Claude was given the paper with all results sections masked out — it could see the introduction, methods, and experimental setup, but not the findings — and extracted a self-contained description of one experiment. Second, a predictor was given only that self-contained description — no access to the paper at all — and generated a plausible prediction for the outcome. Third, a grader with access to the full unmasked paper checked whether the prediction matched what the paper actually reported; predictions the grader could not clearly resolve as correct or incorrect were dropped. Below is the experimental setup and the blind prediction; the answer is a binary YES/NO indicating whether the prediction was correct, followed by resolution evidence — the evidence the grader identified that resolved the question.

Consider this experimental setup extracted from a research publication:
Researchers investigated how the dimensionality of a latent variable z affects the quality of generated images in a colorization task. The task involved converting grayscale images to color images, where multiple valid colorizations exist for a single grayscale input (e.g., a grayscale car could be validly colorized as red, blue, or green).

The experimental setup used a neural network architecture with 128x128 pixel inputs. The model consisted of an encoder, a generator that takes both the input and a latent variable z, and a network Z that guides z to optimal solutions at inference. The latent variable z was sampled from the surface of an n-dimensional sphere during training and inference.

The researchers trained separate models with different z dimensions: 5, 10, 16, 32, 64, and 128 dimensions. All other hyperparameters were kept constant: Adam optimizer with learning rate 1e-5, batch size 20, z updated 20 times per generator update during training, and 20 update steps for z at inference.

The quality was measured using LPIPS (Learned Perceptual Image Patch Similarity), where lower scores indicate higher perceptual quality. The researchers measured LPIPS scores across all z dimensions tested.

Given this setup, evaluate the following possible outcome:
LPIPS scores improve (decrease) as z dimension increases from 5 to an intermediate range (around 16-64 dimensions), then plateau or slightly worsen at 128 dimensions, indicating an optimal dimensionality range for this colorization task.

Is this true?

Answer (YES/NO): NO